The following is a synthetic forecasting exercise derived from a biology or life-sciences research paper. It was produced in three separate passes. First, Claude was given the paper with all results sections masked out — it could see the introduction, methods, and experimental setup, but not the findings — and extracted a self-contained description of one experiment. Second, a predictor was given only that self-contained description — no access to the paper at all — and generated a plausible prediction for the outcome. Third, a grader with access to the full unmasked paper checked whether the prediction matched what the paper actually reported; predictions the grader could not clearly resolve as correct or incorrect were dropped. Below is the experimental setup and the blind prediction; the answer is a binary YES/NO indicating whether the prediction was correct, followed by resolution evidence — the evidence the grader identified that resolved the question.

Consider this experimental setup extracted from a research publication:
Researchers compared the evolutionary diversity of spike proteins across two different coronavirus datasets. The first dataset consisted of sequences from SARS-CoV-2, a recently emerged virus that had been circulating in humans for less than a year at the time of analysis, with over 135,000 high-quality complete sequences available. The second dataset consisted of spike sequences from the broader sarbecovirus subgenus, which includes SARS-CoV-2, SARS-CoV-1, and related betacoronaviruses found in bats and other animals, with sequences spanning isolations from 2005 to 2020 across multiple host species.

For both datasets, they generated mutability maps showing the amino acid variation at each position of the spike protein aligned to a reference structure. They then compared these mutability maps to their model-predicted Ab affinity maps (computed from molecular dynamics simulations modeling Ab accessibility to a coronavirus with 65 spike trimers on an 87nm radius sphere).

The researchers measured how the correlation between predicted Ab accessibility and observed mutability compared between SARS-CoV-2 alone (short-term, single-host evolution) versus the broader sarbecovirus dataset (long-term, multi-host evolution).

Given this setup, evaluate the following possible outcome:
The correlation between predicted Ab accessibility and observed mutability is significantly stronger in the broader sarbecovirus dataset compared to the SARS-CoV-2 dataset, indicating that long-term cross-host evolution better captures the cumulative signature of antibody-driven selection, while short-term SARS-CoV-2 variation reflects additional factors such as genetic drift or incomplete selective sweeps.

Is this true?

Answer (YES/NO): YES